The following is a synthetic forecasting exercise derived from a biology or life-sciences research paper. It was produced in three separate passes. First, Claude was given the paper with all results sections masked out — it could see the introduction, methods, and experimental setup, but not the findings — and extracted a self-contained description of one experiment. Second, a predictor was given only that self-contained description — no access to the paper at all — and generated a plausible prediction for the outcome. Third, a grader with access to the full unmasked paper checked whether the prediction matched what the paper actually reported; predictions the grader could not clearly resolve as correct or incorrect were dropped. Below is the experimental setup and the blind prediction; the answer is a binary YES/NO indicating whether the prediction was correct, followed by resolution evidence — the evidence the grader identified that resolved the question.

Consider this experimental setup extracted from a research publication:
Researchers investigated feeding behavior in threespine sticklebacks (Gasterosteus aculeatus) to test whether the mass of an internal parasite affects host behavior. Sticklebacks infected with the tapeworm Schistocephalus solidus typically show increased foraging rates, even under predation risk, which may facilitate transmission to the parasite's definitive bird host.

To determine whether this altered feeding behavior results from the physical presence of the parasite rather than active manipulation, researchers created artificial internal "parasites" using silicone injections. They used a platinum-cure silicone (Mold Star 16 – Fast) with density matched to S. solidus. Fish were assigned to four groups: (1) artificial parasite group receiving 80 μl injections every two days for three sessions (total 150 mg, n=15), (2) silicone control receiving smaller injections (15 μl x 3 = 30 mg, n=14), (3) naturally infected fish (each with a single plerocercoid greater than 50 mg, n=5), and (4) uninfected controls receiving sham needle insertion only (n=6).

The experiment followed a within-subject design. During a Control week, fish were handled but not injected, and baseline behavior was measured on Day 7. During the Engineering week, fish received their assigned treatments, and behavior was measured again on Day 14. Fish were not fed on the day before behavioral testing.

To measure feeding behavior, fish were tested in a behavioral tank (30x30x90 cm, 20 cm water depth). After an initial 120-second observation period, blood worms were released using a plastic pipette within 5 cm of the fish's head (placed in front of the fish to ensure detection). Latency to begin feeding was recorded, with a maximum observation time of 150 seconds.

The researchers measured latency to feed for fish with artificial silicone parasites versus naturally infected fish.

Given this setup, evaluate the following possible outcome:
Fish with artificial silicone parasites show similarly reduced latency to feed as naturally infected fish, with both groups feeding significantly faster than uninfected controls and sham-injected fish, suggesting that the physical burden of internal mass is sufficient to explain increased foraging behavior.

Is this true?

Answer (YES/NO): NO